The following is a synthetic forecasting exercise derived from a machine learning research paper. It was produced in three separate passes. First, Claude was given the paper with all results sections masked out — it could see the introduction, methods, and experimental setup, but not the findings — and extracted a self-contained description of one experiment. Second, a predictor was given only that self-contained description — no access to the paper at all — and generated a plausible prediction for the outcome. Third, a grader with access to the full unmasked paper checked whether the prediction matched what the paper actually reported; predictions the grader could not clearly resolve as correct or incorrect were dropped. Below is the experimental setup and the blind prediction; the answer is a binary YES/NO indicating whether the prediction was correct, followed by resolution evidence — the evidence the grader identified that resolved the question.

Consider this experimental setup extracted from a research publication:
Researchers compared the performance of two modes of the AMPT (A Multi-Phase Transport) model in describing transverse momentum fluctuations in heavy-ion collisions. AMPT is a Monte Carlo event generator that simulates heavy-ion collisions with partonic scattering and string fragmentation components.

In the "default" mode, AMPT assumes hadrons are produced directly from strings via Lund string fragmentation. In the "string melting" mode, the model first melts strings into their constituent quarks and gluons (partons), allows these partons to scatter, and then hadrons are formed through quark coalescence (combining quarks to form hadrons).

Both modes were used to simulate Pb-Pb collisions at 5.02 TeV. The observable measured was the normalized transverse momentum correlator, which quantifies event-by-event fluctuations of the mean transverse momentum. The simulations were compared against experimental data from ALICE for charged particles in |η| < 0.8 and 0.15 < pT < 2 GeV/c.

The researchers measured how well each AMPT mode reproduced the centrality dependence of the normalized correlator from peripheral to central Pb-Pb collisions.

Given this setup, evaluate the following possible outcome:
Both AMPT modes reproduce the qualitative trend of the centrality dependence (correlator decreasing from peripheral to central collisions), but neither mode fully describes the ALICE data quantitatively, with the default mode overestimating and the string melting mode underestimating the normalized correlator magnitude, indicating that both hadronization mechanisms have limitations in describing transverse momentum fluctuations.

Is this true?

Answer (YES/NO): NO